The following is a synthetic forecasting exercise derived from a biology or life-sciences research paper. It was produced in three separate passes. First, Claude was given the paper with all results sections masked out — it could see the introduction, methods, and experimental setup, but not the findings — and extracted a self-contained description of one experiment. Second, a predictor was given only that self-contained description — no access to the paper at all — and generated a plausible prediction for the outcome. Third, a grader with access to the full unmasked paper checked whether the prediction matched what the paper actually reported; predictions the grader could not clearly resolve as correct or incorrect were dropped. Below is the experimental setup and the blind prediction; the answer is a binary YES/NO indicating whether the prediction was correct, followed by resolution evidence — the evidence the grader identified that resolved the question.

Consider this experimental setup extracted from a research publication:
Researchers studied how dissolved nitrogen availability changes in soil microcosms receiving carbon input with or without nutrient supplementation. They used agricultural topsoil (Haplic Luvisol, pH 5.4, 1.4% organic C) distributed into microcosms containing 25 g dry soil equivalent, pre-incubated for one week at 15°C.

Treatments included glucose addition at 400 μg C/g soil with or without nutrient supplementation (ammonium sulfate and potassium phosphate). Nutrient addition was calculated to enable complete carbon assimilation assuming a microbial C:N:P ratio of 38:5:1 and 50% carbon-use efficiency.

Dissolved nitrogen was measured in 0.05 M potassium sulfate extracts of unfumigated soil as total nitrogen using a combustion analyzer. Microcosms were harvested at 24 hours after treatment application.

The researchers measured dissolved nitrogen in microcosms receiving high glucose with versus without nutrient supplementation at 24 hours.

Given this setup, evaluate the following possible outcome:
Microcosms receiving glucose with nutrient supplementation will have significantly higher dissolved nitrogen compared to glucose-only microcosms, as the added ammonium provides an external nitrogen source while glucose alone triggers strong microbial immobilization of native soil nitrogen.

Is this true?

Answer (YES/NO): YES